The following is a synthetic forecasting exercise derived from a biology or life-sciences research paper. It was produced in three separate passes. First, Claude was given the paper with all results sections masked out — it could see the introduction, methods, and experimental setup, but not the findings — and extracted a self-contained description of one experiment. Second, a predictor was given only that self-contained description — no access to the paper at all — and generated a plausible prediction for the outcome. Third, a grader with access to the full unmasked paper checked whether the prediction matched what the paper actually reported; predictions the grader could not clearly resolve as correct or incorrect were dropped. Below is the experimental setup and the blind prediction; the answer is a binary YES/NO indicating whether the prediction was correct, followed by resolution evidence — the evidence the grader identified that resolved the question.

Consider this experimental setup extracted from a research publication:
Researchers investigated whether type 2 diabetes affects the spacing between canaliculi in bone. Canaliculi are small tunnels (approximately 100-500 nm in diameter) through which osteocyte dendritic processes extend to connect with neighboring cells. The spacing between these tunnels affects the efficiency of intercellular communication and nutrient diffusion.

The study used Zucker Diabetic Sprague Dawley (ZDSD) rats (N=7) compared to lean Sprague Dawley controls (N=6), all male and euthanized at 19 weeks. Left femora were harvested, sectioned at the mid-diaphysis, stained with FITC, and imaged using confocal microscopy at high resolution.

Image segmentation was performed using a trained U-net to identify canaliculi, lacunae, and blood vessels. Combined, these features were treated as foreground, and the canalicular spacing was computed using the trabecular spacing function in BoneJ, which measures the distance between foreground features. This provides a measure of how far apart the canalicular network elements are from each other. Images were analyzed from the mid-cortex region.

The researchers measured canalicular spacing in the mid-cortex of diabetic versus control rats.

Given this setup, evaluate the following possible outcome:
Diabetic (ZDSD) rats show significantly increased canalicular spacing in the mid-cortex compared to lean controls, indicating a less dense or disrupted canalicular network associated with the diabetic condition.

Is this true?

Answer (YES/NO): NO